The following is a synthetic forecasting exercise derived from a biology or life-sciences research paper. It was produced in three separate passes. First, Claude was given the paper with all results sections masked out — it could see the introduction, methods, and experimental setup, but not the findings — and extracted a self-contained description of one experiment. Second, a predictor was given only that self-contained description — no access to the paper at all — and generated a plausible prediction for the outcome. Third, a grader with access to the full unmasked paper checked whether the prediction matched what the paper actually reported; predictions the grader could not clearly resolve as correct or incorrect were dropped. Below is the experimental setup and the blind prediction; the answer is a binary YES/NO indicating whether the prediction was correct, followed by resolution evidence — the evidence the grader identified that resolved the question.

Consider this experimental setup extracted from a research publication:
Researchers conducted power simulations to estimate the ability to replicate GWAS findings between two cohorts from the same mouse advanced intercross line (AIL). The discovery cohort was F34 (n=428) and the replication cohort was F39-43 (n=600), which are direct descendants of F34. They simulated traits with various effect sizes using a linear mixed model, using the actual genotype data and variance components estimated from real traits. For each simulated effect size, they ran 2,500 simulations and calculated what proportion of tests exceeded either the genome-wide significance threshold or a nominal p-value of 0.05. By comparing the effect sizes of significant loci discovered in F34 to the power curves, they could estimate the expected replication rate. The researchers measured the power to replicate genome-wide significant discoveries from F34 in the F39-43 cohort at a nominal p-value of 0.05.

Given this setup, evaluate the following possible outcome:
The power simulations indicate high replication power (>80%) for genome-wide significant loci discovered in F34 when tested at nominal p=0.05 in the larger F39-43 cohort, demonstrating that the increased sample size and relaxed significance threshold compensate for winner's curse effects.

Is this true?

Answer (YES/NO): NO